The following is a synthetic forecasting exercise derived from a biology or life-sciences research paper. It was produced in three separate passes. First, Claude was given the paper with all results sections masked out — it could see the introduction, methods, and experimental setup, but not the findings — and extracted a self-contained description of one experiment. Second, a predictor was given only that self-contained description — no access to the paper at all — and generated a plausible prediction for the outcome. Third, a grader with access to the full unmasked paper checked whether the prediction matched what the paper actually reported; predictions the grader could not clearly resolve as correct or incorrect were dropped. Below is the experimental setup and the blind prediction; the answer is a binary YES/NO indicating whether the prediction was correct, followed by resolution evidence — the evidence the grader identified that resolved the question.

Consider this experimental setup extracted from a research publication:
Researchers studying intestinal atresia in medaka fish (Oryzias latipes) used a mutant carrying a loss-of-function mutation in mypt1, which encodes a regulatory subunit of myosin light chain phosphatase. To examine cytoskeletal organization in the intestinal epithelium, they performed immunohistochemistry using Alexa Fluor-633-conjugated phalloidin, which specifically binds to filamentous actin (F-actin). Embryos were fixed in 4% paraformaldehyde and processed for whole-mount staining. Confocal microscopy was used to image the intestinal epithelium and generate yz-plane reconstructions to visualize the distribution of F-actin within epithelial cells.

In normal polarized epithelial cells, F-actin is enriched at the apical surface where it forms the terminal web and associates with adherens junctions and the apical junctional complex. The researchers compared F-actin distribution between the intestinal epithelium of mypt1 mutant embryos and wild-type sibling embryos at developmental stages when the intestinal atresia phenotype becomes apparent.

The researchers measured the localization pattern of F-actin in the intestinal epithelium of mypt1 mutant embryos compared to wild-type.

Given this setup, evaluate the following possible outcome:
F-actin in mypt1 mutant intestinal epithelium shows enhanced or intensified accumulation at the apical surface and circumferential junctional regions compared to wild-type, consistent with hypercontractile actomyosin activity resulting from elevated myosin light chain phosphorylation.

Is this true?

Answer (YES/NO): NO